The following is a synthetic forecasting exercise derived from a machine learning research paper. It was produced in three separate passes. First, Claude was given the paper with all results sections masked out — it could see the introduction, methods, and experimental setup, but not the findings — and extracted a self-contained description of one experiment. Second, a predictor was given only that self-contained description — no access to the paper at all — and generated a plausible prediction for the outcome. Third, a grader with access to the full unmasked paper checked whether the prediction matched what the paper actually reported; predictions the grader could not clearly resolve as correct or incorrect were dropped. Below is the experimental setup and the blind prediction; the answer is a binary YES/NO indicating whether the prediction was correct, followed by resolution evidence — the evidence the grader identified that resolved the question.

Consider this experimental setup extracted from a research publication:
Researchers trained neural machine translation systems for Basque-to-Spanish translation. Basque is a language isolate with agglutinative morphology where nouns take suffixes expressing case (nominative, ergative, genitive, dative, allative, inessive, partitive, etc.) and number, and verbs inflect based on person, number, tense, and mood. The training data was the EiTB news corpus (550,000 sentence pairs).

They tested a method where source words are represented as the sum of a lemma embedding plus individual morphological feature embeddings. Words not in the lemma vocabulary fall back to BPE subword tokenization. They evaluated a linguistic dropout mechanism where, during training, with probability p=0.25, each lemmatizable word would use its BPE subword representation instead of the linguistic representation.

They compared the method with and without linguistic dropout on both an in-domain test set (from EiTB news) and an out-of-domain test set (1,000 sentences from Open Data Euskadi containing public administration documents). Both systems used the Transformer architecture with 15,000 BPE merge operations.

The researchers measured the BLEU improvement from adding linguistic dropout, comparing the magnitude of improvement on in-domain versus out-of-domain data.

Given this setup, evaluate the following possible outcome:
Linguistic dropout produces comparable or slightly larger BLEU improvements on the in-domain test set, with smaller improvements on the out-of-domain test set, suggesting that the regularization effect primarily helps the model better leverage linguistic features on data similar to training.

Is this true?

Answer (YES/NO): NO